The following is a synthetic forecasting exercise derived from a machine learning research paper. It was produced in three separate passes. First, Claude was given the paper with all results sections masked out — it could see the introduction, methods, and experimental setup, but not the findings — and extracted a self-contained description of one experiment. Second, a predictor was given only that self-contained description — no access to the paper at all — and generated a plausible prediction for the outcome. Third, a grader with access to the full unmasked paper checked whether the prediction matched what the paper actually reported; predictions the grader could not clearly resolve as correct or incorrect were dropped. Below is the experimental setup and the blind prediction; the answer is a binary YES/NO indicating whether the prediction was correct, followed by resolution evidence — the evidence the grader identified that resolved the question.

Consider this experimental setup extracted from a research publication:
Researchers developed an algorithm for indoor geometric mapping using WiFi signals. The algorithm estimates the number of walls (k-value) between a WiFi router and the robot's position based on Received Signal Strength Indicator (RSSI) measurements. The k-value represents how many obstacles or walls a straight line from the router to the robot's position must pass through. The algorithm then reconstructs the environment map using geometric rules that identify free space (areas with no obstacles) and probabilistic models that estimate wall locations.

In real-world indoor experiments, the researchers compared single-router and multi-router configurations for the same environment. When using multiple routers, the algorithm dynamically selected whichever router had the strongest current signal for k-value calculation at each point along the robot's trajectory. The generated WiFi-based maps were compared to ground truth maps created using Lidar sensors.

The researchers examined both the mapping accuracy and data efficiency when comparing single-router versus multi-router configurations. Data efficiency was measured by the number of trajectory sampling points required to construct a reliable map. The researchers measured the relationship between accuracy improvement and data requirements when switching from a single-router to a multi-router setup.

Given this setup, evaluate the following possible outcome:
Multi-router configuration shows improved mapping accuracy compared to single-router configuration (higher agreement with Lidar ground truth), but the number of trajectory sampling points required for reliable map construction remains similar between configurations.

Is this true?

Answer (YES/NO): NO